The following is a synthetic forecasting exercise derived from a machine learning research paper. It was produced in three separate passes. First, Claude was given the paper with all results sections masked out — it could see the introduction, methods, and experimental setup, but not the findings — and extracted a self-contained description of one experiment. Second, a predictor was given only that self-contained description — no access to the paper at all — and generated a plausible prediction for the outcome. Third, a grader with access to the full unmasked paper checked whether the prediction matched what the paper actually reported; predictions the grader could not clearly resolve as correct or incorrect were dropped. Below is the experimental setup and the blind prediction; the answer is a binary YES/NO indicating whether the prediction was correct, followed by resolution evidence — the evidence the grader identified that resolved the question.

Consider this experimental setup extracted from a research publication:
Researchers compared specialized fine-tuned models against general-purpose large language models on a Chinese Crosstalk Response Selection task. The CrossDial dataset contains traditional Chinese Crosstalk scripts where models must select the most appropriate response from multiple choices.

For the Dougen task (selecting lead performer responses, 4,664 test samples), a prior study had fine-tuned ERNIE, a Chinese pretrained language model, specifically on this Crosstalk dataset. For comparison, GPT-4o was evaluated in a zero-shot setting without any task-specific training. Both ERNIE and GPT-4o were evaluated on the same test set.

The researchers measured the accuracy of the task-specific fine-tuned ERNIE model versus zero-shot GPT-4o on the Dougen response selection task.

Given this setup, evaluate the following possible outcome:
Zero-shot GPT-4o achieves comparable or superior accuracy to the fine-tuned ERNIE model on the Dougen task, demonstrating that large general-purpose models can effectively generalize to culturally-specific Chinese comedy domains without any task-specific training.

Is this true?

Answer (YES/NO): NO